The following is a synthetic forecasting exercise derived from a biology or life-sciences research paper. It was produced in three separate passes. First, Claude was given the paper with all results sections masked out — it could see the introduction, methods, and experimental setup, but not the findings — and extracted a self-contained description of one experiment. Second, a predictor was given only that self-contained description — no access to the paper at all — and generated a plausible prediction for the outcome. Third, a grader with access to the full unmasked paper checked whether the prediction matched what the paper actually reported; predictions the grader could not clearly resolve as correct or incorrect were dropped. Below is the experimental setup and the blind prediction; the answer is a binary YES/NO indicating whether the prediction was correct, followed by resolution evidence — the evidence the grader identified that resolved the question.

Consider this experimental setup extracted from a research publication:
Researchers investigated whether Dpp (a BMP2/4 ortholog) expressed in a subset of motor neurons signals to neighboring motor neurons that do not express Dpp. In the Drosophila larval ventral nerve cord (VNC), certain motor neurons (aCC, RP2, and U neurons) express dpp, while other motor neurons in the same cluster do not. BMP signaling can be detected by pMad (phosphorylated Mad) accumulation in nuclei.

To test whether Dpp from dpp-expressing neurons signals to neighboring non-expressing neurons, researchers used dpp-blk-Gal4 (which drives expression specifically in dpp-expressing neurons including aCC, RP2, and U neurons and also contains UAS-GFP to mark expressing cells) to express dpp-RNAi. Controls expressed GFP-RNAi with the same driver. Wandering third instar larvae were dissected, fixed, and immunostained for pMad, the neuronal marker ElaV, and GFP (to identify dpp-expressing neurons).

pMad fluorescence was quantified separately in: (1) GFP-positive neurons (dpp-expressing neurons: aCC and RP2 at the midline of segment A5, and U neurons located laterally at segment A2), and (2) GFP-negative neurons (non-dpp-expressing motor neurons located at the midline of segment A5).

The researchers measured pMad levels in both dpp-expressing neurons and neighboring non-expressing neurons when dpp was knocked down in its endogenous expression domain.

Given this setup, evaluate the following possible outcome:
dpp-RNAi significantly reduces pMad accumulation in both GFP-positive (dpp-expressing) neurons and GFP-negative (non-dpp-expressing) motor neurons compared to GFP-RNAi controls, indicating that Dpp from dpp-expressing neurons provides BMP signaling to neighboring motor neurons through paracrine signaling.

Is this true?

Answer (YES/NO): NO